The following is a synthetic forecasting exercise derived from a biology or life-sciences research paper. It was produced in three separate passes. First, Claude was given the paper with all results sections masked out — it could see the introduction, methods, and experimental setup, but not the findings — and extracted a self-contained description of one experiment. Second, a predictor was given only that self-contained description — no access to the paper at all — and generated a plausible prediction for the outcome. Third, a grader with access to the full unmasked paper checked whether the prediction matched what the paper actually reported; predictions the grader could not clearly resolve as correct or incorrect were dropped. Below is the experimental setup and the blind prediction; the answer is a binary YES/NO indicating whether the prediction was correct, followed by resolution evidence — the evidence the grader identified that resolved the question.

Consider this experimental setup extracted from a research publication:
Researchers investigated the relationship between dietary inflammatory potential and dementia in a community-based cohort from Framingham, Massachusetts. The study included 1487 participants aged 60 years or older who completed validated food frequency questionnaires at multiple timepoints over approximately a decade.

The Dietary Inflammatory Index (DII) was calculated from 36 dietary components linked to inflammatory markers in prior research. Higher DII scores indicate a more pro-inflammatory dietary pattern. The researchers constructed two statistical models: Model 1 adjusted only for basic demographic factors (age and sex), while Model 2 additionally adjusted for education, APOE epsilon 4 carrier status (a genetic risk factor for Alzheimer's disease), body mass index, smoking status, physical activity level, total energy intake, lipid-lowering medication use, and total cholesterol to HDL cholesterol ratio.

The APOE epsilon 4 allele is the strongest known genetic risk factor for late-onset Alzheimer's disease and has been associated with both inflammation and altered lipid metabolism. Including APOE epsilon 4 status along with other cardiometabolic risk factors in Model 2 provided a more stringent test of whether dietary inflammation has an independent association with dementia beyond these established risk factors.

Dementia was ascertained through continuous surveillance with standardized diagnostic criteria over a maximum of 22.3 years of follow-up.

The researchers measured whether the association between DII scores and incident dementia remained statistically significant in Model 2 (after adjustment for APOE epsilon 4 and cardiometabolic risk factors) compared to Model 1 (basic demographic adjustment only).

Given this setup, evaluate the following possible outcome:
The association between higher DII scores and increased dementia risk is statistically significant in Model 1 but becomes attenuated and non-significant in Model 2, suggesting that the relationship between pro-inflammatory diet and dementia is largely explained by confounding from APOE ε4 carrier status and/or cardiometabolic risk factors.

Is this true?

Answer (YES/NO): NO